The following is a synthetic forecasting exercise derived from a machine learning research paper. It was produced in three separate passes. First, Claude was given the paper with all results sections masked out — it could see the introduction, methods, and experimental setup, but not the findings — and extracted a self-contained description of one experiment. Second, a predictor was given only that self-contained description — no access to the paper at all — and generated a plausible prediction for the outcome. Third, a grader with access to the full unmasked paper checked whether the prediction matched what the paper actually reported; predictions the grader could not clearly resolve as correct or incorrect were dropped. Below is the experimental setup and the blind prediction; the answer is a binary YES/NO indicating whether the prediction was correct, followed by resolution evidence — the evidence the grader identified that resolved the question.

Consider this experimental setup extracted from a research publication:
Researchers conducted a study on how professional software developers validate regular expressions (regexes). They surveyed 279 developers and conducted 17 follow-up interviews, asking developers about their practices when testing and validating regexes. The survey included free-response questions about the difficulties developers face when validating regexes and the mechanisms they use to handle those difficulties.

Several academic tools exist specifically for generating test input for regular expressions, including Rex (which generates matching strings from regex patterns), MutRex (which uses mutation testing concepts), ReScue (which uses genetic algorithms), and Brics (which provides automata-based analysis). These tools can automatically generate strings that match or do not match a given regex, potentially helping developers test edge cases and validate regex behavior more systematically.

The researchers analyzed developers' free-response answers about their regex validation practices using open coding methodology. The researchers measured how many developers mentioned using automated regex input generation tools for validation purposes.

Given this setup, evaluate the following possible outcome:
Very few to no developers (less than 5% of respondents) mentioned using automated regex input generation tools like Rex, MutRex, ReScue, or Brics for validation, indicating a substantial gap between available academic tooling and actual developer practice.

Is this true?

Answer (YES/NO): YES